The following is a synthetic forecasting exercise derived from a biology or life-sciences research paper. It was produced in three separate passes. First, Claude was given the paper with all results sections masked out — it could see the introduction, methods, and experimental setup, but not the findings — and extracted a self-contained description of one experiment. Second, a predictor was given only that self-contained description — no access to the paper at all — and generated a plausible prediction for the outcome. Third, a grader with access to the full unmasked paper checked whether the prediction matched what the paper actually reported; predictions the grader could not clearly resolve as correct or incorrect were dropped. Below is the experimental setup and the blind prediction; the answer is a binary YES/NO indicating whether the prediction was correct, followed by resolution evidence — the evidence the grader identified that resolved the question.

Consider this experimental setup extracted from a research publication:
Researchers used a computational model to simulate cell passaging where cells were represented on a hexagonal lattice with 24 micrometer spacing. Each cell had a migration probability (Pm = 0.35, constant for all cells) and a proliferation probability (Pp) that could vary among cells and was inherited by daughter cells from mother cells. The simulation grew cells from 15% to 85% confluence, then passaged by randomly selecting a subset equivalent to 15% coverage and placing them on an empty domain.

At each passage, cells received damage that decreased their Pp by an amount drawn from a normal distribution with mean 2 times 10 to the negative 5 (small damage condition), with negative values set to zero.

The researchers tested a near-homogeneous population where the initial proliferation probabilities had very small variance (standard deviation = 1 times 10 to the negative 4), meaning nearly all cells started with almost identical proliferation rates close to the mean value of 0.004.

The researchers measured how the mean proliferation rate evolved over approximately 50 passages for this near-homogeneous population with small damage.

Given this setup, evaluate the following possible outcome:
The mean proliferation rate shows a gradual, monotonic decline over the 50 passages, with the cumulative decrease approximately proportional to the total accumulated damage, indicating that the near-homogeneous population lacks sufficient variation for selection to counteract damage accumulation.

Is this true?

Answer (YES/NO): YES